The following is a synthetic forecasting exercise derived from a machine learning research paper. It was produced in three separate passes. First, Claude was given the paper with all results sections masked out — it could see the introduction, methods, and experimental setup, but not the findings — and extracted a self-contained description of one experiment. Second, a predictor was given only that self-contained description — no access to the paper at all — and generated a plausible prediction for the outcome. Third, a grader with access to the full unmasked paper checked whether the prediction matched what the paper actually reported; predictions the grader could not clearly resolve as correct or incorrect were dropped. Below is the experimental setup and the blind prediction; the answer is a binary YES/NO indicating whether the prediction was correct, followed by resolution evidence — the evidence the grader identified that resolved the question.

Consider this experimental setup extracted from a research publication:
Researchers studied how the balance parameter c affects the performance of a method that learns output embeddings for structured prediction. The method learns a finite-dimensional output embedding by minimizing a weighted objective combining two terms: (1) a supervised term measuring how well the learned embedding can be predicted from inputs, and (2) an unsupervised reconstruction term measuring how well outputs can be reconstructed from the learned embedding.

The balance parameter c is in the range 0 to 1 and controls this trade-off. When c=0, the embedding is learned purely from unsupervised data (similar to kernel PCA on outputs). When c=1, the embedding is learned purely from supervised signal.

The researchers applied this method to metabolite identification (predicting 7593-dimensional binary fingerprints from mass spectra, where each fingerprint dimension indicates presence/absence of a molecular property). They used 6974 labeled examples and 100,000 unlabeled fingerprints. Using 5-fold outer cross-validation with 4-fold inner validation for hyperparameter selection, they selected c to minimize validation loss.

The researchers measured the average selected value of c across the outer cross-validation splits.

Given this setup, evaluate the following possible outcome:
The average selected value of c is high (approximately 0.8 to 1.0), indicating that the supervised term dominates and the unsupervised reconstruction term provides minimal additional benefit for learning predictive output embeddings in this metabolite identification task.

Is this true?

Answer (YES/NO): NO